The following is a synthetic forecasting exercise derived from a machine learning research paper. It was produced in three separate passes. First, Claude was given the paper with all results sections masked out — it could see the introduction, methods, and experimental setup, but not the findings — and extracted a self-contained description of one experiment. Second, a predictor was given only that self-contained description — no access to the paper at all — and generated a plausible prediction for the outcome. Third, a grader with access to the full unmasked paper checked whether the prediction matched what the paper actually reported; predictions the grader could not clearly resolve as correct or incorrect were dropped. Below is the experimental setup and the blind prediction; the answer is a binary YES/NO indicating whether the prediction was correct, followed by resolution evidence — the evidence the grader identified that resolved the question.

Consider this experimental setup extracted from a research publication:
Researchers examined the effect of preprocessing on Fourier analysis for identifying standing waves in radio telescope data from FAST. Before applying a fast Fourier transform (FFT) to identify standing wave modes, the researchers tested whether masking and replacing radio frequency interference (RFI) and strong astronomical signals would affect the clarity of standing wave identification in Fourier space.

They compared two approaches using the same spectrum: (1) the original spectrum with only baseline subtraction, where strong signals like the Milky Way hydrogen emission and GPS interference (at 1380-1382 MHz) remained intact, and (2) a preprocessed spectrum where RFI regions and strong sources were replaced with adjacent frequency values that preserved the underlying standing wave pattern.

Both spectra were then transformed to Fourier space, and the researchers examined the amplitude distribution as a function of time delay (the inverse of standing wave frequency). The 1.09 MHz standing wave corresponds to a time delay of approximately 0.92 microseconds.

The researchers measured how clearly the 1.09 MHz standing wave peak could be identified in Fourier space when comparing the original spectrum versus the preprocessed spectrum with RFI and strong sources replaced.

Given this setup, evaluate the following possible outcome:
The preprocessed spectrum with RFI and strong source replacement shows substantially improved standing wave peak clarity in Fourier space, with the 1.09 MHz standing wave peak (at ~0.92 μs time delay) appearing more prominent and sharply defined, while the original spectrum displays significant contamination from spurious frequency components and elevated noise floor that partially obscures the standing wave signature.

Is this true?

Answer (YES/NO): YES